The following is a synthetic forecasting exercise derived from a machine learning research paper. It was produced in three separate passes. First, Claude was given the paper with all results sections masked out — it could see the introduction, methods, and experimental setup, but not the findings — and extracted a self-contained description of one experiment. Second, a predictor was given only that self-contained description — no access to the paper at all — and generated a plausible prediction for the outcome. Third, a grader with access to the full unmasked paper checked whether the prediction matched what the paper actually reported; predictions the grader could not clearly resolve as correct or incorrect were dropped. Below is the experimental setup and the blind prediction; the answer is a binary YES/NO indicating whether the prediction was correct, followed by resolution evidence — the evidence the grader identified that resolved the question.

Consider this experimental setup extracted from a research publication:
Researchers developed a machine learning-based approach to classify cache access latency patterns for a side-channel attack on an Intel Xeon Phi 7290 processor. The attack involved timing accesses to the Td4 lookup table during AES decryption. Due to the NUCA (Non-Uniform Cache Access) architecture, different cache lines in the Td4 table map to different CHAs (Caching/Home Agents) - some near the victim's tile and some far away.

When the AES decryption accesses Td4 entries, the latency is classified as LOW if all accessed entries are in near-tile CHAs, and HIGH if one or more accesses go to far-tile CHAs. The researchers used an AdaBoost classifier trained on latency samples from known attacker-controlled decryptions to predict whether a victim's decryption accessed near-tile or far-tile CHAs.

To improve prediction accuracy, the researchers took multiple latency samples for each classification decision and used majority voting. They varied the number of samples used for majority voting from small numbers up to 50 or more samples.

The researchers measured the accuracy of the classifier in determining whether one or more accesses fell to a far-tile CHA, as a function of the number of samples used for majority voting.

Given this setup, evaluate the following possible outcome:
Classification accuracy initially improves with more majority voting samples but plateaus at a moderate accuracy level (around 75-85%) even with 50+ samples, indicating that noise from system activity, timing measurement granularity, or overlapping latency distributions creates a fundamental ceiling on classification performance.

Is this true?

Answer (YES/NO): NO